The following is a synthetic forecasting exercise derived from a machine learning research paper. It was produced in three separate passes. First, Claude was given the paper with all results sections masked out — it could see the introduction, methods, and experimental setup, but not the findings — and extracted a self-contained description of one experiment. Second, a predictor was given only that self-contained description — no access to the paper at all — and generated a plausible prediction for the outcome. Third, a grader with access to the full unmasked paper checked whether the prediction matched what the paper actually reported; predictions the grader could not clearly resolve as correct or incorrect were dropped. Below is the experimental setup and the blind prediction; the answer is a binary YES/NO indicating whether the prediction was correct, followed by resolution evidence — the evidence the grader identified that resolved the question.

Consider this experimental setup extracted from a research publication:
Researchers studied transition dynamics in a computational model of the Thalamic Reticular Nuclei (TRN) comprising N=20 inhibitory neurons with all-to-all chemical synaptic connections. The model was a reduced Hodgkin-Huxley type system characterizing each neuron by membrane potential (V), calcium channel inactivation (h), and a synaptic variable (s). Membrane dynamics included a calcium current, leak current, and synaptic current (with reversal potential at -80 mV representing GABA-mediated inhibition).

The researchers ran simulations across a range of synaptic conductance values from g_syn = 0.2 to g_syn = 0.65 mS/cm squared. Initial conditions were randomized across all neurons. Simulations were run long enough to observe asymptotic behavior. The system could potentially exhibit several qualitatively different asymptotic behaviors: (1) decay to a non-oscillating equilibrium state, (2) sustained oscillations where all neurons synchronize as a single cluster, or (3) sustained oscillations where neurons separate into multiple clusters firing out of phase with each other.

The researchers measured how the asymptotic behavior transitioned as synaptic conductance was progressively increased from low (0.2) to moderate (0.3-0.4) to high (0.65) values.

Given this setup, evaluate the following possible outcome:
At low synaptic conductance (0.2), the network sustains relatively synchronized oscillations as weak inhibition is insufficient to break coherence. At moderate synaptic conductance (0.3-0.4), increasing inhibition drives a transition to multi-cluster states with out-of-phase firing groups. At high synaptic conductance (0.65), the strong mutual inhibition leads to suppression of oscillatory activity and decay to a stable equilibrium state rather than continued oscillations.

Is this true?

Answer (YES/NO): NO